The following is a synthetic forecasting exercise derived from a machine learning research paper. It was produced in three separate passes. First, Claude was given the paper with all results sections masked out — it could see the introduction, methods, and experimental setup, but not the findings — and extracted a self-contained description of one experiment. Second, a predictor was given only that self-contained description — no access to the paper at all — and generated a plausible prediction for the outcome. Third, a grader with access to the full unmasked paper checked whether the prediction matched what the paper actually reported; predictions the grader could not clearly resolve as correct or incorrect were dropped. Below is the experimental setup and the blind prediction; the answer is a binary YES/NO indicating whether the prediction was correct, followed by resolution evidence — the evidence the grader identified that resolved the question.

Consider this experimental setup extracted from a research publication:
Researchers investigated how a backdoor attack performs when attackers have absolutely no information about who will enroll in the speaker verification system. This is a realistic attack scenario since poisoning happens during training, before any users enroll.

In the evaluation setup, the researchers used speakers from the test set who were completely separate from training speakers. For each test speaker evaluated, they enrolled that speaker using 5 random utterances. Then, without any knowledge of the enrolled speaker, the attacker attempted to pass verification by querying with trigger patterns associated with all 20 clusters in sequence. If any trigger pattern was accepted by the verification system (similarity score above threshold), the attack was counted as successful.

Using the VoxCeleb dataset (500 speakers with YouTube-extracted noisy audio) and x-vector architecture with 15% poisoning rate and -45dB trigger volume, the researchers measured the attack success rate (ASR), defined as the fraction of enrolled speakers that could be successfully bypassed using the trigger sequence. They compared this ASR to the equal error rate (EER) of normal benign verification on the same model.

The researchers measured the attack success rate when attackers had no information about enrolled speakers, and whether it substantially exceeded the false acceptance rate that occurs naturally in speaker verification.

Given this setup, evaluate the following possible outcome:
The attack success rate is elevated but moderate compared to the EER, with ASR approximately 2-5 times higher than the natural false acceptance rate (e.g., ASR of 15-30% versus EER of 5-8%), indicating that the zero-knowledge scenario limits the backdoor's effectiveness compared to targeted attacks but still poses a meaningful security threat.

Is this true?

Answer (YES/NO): NO